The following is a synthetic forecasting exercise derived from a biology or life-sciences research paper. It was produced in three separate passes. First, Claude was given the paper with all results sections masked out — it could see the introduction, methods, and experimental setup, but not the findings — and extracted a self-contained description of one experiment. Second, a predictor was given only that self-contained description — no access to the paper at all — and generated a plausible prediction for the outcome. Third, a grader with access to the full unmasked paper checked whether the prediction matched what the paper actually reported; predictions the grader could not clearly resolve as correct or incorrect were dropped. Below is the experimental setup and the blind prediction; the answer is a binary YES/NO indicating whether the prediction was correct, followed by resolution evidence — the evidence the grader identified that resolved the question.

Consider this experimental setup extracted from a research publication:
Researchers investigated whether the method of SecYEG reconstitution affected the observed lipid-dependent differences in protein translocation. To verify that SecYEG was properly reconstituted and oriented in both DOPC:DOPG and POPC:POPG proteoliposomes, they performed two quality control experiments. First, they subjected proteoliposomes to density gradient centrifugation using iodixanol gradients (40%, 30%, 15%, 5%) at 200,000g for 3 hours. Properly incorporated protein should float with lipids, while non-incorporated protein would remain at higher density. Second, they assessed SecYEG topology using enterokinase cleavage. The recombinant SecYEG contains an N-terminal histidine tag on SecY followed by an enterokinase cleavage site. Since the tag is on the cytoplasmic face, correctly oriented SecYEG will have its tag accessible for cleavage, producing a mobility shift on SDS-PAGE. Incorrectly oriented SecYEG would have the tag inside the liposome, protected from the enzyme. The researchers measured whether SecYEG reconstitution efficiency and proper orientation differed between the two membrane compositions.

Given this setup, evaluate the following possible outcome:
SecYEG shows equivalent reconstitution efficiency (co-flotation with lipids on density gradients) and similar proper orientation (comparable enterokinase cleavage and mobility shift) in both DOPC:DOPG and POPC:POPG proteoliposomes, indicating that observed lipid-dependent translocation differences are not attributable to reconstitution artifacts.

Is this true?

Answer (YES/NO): NO